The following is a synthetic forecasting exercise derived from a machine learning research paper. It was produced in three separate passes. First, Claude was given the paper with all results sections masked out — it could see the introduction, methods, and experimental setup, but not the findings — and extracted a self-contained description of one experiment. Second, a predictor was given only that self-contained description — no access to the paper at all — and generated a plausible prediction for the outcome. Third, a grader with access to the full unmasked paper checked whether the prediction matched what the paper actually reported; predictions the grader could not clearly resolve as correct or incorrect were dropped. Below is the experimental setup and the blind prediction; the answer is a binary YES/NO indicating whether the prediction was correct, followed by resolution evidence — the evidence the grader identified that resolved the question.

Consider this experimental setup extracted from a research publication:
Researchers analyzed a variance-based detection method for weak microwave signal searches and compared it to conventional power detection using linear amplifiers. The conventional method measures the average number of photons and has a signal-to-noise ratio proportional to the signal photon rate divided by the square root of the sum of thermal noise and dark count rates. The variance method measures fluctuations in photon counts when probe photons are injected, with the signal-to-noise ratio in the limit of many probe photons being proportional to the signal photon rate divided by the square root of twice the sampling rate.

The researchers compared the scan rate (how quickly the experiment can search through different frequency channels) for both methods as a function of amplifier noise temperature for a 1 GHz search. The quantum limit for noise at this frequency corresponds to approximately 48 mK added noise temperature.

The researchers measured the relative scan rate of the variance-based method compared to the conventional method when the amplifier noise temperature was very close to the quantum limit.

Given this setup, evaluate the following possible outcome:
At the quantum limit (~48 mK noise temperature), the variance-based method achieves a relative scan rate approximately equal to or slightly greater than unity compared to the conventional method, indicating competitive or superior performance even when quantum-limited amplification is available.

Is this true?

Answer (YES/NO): NO